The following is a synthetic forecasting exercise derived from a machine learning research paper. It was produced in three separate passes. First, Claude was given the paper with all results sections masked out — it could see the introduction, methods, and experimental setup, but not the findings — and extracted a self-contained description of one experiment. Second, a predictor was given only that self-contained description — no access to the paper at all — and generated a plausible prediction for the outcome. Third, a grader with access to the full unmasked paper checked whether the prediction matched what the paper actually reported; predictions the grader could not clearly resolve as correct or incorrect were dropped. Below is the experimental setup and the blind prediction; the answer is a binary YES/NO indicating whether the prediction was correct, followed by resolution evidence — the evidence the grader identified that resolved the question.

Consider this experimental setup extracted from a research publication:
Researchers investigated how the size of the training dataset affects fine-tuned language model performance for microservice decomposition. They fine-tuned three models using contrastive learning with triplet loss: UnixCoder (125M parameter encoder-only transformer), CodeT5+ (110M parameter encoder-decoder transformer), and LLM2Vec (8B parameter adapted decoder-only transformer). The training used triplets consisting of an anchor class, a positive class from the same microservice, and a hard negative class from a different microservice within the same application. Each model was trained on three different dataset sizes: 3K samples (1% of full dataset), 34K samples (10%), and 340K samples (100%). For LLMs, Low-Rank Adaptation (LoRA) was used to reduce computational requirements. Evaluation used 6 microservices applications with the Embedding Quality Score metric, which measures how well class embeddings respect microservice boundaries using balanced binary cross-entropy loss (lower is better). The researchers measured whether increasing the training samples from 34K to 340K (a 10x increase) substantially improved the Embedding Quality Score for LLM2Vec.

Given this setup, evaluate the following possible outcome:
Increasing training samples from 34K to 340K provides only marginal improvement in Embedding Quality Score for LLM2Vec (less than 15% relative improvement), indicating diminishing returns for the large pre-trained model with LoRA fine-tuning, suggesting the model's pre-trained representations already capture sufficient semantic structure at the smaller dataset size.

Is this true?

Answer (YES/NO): YES